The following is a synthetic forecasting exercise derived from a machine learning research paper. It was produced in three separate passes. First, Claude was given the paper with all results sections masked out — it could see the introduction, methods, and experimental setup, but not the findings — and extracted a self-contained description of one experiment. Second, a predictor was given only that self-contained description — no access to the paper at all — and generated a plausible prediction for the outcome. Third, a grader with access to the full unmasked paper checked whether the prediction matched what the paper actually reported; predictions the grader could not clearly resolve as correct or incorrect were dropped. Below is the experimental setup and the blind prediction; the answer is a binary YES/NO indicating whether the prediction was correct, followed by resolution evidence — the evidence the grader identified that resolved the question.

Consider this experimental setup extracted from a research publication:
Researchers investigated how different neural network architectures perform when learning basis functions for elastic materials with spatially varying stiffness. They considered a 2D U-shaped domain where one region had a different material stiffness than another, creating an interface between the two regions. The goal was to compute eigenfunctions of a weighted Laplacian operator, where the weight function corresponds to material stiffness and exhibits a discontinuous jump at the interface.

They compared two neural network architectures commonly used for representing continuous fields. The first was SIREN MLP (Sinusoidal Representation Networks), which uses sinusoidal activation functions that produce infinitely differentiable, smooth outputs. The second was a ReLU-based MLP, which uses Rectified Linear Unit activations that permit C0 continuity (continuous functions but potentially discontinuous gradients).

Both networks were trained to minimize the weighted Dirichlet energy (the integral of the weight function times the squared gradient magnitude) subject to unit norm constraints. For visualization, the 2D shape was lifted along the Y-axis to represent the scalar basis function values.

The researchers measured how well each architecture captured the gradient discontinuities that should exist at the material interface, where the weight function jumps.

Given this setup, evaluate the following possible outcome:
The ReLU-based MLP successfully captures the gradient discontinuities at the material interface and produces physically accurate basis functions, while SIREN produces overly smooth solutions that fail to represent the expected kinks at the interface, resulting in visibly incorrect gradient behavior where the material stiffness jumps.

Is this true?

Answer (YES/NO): NO